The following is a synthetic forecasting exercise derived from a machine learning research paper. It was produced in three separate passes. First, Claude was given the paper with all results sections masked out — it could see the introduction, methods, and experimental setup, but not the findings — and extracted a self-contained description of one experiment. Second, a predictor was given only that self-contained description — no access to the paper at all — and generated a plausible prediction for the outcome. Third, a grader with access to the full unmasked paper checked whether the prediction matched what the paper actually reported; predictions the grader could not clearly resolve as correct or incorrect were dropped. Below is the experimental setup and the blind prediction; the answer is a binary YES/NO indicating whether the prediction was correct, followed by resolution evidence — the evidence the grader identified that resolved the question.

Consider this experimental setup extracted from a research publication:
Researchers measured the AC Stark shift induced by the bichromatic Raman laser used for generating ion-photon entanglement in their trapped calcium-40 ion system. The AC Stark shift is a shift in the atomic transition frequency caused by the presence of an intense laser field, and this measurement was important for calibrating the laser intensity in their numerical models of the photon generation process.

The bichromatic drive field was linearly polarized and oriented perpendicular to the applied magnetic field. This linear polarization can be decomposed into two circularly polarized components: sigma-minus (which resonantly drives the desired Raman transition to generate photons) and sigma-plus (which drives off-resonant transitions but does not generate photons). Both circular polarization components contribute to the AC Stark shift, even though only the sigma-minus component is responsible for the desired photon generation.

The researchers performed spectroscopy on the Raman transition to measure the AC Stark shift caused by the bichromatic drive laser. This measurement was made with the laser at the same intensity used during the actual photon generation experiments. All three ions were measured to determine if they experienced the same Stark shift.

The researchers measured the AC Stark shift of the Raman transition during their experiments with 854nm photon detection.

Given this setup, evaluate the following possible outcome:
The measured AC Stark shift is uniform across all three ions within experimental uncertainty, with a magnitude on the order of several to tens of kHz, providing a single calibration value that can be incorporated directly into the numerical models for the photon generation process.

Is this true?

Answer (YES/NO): NO